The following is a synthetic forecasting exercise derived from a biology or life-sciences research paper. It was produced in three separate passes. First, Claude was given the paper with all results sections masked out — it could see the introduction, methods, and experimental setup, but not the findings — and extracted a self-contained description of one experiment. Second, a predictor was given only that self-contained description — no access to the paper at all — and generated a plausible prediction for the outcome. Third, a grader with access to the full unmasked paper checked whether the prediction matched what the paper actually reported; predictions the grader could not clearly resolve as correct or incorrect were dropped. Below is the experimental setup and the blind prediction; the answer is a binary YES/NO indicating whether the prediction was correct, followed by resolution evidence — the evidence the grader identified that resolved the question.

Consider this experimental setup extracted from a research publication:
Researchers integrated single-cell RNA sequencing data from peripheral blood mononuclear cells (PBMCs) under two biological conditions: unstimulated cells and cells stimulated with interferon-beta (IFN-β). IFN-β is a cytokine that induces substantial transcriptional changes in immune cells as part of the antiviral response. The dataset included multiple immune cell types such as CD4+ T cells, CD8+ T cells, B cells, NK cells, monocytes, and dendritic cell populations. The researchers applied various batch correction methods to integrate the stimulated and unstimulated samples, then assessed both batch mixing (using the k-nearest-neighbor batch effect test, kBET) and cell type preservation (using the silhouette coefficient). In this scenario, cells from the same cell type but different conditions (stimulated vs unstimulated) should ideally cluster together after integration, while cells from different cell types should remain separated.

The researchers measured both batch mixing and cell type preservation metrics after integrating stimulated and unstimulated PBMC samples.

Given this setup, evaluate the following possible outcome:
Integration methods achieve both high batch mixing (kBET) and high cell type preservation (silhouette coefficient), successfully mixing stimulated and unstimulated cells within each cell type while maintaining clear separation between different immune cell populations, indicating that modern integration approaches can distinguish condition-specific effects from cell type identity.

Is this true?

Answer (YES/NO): NO